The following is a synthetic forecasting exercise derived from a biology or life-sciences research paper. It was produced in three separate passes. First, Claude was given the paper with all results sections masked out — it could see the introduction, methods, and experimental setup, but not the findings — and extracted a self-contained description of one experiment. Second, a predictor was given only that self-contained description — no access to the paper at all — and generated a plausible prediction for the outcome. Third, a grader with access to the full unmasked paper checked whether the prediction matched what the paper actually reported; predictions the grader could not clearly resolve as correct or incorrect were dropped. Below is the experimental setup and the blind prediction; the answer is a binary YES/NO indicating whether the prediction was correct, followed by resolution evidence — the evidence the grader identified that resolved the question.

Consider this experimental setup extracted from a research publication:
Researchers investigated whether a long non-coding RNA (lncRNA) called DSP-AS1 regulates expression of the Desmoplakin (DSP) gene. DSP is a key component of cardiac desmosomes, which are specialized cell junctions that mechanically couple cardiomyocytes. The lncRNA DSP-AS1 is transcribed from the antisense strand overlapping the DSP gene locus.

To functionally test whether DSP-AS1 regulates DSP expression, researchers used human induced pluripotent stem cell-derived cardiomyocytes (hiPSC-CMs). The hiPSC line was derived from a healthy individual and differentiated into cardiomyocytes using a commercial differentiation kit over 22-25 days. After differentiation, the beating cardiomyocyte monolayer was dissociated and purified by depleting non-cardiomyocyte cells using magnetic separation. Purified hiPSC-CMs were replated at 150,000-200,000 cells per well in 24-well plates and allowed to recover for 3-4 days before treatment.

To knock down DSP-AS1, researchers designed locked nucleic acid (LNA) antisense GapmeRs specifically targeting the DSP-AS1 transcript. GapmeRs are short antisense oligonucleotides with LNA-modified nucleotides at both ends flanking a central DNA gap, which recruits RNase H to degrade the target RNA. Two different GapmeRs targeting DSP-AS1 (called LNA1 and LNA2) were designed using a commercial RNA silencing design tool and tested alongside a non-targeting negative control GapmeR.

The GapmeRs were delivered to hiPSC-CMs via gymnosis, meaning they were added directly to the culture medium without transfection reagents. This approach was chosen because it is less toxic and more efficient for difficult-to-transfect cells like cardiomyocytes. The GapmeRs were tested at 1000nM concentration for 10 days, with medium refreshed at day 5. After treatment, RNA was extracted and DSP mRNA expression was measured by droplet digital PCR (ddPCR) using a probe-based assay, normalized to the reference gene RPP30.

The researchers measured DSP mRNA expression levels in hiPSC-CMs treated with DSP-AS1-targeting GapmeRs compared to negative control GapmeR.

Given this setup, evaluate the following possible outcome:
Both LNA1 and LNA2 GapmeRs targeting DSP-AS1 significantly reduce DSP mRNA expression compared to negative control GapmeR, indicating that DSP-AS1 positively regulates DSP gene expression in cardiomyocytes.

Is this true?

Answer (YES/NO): NO